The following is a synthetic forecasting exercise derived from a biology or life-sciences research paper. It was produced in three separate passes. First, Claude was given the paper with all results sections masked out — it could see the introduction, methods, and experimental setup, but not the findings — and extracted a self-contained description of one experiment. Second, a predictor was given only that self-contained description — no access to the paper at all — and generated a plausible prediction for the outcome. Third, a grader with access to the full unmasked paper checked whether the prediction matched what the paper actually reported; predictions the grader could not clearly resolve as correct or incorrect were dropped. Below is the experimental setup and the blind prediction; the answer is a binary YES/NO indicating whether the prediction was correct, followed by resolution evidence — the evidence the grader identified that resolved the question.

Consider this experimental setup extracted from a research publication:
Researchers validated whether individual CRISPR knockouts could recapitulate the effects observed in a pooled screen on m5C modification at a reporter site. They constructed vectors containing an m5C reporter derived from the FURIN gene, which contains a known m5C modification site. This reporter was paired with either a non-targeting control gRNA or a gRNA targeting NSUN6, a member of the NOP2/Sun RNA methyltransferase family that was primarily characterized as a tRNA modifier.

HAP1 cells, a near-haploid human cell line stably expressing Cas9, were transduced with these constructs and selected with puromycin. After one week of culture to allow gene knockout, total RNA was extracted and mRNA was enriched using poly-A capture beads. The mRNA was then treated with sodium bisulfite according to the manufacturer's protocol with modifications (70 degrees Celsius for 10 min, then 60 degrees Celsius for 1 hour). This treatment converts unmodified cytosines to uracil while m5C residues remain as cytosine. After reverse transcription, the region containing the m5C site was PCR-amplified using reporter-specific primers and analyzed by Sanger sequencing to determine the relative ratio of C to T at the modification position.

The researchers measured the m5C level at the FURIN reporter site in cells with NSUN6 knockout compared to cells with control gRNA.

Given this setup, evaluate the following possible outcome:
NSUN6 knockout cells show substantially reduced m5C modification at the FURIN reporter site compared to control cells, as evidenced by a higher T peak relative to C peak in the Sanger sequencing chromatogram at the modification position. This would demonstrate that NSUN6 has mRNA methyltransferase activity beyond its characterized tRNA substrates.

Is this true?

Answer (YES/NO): YES